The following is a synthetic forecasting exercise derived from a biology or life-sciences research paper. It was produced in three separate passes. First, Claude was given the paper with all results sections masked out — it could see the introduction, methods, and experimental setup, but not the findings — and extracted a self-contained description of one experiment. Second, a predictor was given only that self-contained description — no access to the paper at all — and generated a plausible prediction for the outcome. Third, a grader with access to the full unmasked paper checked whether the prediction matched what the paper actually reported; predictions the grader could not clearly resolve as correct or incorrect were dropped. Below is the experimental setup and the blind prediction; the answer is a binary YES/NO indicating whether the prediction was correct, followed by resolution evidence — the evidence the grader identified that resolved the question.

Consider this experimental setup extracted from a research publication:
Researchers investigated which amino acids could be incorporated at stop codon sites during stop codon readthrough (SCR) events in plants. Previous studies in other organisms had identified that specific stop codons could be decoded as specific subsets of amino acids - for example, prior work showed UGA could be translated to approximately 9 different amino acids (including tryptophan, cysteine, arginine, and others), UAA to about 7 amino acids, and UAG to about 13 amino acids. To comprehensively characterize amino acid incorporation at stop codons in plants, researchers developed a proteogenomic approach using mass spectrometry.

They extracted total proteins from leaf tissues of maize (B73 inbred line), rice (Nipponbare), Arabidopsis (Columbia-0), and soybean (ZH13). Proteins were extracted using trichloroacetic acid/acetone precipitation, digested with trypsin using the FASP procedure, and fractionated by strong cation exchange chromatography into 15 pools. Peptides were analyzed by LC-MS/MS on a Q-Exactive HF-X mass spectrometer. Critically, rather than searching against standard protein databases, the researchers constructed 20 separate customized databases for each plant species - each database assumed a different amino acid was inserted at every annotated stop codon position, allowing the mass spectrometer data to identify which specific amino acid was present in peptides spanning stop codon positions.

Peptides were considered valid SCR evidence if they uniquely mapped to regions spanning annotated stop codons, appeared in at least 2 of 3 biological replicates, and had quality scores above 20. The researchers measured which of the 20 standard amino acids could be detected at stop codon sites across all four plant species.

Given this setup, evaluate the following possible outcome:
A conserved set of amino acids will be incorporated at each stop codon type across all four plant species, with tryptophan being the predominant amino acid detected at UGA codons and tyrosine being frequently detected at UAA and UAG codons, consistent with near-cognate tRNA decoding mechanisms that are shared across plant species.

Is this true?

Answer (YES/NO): NO